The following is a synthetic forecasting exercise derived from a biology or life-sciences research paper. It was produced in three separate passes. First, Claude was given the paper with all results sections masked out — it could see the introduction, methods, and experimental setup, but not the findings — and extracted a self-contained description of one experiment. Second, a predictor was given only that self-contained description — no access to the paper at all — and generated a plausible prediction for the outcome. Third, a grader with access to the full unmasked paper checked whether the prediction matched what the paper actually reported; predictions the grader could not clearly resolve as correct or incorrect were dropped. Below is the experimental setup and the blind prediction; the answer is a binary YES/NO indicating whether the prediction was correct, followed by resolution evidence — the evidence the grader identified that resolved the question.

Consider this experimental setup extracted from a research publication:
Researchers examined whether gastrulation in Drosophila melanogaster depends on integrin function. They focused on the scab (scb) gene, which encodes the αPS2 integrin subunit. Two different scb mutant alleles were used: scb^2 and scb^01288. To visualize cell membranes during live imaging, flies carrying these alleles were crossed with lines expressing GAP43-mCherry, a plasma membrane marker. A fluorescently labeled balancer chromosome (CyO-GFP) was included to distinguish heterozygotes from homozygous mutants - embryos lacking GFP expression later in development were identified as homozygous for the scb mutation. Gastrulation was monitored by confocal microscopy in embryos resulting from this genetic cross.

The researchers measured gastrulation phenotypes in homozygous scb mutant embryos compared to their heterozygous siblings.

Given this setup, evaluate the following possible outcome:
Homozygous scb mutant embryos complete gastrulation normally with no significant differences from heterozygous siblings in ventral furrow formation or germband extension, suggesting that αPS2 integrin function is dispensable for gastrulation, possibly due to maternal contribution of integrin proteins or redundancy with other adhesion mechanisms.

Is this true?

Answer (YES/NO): NO